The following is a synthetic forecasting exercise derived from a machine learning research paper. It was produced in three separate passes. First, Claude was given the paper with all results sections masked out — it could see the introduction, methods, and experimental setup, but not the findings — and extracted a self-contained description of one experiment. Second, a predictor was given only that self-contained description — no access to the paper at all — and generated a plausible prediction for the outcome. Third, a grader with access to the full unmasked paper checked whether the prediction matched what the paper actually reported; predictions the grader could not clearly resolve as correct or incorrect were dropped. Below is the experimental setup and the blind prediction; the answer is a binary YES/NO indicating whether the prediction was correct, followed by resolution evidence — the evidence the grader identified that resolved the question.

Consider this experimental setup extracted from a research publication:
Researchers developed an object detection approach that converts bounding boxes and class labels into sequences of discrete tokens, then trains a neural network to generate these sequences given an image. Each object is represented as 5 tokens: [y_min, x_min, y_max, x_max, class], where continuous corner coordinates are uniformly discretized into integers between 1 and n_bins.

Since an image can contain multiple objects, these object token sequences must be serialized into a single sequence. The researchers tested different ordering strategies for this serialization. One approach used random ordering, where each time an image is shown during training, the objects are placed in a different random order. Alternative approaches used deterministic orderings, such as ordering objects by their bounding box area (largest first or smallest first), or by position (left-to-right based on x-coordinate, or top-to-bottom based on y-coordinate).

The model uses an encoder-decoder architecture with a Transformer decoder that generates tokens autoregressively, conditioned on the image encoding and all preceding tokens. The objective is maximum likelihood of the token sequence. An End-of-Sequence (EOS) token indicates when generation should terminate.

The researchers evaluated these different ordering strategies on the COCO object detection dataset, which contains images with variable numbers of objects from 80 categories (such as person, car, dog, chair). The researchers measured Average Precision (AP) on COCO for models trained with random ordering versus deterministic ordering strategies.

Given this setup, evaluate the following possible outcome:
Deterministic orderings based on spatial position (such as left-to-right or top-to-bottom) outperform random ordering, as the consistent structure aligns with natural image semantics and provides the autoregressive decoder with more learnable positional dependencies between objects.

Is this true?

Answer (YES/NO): NO